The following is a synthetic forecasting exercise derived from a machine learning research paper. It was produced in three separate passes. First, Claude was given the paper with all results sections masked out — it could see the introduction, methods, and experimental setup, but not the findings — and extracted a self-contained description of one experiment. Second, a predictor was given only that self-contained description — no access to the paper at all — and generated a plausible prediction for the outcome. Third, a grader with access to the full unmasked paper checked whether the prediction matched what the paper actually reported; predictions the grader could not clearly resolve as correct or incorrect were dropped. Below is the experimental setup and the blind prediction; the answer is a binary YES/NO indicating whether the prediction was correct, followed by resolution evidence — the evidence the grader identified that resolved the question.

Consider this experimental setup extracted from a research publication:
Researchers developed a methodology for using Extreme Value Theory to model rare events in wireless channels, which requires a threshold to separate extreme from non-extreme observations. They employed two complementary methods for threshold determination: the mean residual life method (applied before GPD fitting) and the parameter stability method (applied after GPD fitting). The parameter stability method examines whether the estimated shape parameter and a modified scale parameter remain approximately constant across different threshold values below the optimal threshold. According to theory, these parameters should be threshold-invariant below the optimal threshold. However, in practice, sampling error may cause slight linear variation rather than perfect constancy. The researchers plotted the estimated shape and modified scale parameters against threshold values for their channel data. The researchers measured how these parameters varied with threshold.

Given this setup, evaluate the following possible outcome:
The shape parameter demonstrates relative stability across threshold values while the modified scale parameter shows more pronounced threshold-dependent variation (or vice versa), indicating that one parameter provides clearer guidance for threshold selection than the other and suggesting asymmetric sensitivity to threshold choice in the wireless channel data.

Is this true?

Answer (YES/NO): NO